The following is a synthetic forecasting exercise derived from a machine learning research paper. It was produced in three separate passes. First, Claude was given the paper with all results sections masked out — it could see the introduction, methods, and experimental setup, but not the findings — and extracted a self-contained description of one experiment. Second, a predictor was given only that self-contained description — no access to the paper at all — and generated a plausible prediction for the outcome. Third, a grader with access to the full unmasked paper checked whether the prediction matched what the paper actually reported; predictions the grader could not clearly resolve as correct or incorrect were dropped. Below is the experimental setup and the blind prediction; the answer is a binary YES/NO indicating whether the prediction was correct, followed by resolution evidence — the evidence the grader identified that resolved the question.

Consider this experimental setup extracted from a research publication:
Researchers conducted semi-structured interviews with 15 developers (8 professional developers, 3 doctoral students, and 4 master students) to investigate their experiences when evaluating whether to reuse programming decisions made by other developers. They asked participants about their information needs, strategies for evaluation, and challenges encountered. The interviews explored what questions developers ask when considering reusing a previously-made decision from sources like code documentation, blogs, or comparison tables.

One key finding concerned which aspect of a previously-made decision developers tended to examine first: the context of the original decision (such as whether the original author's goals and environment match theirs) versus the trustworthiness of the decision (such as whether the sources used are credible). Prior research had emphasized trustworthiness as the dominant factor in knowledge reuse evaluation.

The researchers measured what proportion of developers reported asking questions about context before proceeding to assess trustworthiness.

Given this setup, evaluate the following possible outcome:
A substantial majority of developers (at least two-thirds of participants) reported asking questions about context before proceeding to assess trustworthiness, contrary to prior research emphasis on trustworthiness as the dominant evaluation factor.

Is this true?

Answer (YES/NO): NO